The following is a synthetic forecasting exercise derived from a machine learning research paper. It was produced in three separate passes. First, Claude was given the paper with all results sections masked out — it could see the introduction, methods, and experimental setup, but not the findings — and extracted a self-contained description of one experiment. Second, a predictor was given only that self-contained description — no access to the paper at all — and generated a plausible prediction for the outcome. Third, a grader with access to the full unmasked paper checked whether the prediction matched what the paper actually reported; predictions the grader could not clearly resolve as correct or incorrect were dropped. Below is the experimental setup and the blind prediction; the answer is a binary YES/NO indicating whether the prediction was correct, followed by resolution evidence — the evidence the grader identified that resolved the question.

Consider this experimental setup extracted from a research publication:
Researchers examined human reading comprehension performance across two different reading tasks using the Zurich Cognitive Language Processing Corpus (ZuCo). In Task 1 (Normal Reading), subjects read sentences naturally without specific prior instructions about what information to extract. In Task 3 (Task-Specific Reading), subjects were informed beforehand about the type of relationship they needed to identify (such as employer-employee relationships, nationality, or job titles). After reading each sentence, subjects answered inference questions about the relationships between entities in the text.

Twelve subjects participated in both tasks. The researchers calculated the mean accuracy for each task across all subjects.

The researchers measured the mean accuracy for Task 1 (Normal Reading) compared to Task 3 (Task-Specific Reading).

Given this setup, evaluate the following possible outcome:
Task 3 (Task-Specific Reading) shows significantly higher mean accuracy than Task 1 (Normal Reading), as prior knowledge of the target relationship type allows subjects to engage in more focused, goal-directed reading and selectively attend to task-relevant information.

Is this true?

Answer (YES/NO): YES